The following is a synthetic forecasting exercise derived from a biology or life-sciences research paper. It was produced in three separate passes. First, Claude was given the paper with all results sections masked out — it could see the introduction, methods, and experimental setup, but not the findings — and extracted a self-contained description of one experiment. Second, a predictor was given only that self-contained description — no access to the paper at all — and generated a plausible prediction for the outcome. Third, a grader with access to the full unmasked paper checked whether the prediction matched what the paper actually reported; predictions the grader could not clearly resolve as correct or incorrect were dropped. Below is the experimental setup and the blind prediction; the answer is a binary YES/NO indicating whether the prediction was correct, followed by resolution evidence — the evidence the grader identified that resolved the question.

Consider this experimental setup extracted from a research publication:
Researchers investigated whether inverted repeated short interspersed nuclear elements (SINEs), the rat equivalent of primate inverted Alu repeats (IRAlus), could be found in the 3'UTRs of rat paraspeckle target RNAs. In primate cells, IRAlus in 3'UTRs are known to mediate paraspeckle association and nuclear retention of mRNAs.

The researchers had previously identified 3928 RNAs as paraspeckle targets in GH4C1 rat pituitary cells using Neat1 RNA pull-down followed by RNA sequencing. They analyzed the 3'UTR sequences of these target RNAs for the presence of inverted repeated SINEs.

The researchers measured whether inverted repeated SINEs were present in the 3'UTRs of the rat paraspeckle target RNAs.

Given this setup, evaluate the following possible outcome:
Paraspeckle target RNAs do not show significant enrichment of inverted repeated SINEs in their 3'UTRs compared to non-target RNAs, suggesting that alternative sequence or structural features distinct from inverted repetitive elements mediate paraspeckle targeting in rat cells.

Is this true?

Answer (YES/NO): YES